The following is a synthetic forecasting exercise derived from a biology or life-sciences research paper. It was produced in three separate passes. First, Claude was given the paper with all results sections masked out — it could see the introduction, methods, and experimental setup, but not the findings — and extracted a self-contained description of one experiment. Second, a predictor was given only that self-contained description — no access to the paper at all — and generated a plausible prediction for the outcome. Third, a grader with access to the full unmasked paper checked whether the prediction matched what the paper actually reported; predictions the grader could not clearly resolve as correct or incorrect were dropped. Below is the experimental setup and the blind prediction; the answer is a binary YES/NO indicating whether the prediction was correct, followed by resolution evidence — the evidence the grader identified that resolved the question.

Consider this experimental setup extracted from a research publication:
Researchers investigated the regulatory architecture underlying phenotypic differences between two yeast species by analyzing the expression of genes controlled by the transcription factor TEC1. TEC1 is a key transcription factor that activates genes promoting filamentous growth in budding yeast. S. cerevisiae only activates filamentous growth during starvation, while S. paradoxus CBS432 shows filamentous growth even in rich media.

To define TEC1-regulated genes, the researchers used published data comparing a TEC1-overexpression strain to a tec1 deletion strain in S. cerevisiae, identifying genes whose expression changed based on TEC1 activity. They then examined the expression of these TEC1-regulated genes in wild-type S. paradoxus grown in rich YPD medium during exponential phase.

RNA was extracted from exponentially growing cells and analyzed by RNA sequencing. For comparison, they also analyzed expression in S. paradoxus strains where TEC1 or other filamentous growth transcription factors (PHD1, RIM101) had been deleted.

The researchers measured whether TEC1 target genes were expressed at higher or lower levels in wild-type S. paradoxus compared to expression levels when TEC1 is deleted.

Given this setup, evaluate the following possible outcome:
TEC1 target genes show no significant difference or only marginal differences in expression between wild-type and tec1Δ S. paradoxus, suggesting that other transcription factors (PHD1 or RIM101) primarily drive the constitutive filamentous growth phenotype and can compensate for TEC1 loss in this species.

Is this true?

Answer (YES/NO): NO